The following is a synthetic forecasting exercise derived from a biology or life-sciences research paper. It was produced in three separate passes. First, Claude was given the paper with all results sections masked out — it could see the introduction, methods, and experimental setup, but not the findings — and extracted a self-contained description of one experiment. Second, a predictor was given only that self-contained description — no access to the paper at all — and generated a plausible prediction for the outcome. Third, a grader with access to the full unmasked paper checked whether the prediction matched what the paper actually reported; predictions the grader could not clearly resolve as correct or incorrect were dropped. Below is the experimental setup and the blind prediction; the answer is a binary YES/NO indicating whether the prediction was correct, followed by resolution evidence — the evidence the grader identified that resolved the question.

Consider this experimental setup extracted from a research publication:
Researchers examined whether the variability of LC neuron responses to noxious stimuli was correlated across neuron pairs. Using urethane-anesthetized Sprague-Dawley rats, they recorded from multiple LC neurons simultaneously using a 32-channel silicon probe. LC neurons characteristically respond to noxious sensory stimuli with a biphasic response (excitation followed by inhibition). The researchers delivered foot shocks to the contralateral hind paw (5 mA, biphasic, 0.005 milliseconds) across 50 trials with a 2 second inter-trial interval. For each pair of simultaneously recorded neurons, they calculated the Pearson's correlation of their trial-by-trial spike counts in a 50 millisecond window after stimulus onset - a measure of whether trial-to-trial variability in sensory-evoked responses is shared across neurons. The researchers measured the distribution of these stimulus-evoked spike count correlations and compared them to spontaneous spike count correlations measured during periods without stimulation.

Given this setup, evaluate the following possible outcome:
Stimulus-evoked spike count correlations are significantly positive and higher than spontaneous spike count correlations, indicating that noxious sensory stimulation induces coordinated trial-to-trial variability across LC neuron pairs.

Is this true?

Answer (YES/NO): NO